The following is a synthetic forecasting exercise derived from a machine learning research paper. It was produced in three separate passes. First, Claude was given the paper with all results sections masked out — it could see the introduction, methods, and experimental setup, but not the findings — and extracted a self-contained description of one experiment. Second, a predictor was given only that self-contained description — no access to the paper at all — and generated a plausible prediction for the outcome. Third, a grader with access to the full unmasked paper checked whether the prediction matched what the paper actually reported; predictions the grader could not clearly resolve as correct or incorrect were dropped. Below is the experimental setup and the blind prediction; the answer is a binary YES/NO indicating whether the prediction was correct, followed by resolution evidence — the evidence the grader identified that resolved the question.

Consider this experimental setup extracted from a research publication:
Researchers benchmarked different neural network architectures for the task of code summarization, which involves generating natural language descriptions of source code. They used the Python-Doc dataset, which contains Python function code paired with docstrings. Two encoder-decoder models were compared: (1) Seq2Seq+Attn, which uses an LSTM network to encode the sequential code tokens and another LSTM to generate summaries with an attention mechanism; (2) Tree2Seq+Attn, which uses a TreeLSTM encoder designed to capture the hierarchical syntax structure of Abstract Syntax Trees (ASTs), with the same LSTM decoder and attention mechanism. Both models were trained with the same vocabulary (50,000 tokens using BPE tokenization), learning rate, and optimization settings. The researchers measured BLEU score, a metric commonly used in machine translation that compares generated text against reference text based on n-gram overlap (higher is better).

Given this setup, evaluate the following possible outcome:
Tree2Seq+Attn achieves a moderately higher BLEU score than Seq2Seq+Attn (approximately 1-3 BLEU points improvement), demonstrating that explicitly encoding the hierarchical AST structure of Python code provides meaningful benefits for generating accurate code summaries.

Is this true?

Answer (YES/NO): NO